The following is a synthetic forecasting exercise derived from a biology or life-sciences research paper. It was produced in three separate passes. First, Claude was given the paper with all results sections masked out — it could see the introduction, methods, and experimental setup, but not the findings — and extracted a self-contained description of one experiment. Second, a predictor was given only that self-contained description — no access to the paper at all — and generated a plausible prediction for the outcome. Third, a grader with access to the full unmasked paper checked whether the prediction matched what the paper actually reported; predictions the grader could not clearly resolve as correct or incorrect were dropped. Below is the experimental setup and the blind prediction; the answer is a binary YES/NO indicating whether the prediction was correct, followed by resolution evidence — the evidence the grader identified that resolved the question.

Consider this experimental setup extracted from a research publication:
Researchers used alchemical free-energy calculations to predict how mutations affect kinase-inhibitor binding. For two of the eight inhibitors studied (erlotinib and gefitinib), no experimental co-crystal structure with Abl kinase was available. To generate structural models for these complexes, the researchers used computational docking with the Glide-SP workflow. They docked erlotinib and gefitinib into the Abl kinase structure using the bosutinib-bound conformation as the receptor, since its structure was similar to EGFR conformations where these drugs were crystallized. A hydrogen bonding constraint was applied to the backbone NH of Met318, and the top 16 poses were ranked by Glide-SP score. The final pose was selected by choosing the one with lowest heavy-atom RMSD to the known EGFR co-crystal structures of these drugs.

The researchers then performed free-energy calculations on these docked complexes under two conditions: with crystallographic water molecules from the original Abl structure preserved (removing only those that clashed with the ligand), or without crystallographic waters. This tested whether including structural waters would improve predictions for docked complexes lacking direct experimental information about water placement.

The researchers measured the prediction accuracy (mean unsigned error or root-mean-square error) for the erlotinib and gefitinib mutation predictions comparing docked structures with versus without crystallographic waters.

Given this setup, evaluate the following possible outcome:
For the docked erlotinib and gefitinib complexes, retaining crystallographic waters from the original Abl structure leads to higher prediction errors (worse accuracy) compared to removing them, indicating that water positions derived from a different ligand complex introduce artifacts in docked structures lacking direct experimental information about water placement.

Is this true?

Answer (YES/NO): NO